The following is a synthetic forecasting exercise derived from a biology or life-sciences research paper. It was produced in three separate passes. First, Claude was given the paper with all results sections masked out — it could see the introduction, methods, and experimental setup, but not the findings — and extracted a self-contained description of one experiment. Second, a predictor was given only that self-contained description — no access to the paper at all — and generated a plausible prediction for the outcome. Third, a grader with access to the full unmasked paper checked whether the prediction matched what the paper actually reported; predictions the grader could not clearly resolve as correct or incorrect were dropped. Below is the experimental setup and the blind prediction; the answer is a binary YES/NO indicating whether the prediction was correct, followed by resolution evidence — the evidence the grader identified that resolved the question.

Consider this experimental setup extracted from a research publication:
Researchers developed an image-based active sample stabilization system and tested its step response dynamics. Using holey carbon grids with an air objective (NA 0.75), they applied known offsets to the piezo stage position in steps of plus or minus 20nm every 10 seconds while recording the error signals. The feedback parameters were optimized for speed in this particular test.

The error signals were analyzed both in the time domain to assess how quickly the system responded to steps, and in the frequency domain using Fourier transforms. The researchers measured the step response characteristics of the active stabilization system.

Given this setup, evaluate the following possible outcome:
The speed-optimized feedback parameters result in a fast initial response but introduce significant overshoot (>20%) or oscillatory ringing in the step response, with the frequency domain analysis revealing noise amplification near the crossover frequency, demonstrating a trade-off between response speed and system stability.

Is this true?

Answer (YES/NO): NO